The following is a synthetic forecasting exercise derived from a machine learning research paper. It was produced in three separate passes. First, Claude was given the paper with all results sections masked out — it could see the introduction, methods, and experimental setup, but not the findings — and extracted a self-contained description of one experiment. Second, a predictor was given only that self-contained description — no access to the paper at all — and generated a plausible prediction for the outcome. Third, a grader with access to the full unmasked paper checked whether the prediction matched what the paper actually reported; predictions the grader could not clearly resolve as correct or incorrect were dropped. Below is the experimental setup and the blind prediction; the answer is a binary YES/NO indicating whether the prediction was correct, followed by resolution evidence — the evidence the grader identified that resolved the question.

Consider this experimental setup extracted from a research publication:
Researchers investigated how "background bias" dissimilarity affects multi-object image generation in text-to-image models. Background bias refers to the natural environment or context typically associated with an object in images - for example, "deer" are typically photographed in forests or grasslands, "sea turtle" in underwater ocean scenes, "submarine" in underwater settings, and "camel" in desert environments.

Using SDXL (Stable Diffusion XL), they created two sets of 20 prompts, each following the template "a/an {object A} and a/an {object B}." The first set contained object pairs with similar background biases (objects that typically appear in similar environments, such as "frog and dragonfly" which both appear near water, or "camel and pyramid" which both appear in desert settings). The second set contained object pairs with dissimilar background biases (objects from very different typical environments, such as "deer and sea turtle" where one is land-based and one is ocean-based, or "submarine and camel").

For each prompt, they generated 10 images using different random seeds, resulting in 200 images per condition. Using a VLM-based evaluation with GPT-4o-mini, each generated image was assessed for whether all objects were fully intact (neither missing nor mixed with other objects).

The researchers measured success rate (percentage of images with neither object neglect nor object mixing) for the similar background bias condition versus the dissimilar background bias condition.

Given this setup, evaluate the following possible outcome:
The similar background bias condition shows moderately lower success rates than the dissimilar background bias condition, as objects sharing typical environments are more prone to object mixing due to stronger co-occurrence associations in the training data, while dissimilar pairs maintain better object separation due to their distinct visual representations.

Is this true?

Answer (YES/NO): NO